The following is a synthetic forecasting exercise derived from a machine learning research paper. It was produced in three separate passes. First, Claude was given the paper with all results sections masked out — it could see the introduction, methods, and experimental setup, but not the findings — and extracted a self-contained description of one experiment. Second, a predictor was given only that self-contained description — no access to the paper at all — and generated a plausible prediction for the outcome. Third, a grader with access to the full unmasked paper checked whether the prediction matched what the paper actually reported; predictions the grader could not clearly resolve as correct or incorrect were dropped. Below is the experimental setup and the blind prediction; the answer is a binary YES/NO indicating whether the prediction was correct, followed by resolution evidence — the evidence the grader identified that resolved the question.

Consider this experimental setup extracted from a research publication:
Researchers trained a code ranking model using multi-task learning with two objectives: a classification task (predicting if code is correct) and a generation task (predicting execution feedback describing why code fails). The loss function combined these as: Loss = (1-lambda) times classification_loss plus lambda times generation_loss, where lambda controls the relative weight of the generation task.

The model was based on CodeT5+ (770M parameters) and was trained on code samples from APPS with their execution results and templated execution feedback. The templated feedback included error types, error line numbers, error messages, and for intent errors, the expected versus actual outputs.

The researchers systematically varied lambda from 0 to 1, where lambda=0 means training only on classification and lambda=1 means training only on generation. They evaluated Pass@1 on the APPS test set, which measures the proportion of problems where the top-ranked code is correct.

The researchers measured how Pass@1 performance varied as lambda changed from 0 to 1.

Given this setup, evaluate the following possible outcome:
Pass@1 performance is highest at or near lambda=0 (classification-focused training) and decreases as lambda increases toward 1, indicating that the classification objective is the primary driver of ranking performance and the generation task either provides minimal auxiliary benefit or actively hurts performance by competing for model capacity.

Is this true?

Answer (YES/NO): NO